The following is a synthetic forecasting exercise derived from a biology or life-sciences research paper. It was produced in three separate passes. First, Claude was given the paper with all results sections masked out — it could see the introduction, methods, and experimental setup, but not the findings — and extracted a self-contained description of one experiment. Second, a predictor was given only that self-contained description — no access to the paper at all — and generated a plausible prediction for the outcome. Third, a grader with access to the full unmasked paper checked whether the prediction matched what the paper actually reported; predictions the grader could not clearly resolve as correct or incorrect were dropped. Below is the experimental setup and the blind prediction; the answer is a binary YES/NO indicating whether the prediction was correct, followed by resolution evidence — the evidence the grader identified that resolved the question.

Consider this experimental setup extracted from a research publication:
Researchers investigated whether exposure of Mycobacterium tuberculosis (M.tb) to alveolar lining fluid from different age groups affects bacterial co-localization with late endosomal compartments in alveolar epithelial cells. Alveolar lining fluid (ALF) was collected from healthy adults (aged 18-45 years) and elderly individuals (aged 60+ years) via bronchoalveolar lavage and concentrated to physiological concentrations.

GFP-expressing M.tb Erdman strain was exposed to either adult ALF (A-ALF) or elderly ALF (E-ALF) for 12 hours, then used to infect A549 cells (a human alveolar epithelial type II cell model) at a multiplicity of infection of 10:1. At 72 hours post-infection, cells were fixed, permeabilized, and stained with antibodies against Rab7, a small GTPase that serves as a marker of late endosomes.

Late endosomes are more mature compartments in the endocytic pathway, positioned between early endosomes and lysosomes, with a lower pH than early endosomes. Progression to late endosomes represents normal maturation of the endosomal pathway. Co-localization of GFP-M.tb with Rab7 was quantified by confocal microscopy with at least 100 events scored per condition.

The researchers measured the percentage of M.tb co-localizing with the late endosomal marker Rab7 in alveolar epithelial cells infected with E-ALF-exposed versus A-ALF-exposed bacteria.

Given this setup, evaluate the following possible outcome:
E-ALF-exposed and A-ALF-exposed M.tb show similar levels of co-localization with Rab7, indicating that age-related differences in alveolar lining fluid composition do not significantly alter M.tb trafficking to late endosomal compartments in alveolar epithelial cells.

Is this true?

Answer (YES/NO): NO